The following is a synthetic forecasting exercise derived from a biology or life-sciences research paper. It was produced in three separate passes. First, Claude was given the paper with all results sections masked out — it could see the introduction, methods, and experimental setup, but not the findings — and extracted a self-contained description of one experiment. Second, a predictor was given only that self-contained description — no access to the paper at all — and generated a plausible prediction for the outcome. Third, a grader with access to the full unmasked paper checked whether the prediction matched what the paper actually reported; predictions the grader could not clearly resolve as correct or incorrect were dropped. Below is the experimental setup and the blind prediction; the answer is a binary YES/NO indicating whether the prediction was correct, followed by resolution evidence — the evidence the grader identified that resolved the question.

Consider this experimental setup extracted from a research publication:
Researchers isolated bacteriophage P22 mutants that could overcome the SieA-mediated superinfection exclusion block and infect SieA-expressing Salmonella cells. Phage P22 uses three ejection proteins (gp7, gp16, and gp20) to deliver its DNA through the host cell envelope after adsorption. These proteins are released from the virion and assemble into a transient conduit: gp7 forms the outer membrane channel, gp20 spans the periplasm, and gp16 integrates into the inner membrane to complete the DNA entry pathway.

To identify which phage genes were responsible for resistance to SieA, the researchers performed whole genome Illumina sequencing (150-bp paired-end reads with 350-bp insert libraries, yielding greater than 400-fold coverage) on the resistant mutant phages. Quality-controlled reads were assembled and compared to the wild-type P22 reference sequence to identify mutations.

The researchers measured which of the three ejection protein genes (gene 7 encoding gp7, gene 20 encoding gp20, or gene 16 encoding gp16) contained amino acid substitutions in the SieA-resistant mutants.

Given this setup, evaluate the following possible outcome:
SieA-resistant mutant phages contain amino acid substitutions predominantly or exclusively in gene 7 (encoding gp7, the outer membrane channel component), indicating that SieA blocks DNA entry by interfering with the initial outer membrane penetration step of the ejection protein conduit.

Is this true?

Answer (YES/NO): NO